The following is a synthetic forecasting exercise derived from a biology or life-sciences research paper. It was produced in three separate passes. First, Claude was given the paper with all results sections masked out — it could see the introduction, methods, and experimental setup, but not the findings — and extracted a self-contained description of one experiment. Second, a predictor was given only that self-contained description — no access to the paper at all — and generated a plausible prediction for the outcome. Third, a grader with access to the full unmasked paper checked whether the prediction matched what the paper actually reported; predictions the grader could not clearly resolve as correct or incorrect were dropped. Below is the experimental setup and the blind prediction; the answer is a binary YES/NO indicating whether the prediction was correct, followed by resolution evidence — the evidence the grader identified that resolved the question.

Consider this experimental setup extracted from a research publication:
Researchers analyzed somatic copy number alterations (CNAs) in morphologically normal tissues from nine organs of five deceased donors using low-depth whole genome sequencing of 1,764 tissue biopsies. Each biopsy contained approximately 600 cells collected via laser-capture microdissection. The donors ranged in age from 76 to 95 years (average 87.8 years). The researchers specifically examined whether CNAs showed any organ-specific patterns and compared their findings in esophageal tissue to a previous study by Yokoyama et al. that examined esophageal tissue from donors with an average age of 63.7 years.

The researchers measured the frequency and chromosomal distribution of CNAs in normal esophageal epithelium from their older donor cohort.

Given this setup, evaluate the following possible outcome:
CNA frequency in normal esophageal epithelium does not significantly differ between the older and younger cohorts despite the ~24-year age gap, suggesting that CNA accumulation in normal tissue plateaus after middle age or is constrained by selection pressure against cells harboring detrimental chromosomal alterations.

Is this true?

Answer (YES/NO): NO